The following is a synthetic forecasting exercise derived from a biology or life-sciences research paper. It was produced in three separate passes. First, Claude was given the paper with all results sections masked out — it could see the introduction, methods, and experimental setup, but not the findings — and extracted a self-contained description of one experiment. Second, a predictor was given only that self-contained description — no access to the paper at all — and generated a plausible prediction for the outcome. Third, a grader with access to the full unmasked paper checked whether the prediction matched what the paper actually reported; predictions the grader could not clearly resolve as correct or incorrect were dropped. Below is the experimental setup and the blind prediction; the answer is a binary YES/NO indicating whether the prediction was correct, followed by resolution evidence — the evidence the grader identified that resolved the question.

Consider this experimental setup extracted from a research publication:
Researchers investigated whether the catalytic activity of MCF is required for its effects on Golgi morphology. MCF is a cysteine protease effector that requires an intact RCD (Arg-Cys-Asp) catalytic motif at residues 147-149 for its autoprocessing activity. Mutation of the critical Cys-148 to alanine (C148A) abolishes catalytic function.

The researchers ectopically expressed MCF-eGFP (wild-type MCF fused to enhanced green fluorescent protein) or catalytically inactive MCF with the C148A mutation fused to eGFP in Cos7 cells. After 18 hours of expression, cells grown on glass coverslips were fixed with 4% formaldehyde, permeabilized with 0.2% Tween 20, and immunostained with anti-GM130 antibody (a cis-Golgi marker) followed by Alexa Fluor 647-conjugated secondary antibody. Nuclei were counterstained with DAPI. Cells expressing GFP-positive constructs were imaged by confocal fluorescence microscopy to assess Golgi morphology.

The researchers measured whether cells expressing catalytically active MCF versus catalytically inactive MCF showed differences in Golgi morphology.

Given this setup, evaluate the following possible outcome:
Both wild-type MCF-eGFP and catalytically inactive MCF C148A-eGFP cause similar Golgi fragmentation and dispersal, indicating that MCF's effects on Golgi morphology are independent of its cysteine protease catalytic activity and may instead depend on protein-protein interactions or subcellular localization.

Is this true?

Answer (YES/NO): NO